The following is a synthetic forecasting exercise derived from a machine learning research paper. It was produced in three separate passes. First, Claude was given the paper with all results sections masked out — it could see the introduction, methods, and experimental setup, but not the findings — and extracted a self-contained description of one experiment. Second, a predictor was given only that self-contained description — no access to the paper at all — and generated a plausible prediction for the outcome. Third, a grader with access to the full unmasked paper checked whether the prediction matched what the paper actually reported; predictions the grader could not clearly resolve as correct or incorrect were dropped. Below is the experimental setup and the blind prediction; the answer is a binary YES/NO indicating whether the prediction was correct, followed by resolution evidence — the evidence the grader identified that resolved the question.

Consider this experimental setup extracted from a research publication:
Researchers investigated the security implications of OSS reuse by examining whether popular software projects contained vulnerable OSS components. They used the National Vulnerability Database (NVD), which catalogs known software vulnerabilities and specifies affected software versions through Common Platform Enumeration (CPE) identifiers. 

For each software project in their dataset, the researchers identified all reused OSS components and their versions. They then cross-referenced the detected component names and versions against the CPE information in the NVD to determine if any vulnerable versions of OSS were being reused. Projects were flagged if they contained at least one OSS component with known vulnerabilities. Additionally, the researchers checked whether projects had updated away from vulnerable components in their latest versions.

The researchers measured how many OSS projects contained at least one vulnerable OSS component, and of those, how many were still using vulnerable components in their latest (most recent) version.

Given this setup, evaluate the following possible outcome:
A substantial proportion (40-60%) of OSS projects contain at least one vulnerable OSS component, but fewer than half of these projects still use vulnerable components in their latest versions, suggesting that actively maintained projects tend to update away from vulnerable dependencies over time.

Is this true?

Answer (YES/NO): NO